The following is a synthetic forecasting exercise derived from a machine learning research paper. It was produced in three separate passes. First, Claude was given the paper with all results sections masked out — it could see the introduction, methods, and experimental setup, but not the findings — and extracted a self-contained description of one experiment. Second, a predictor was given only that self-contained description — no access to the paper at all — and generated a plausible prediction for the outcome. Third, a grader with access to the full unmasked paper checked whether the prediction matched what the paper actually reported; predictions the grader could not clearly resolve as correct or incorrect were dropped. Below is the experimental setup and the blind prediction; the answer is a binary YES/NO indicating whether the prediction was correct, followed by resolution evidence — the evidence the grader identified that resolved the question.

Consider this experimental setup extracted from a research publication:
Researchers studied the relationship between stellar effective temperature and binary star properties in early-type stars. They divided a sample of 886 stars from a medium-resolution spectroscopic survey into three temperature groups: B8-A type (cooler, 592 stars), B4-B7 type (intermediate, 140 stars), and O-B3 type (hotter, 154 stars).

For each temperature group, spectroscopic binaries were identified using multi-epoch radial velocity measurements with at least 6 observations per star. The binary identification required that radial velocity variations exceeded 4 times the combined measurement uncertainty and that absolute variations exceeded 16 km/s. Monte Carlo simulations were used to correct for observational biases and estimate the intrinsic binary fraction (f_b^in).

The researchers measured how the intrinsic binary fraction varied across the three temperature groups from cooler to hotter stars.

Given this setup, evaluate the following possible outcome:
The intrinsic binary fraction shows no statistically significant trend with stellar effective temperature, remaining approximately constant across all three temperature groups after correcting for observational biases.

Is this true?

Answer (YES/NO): NO